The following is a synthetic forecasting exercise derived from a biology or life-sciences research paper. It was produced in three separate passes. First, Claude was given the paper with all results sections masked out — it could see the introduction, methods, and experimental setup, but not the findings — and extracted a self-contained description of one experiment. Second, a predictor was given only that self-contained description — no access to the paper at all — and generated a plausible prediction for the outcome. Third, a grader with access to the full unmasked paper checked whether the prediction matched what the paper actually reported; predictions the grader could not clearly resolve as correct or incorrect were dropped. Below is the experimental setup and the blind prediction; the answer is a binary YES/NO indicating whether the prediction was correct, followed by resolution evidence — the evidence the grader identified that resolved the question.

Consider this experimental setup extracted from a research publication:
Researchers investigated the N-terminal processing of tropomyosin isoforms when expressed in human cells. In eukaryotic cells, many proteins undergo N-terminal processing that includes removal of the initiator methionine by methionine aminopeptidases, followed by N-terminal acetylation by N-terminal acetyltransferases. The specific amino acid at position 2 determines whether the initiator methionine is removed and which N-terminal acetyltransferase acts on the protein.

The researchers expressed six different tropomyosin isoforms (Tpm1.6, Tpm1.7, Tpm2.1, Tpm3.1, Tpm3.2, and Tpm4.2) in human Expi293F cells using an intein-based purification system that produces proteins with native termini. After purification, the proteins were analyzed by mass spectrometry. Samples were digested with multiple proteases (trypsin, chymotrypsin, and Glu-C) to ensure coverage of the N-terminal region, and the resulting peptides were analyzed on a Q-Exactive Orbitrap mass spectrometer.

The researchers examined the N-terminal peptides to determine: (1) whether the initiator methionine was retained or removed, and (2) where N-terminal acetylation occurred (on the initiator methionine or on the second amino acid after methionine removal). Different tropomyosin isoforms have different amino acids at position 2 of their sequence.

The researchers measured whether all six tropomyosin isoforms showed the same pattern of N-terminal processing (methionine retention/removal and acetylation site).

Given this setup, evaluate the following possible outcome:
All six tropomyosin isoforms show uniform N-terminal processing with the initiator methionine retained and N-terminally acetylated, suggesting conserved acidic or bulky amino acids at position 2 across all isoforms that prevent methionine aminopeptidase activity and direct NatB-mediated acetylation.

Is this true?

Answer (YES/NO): NO